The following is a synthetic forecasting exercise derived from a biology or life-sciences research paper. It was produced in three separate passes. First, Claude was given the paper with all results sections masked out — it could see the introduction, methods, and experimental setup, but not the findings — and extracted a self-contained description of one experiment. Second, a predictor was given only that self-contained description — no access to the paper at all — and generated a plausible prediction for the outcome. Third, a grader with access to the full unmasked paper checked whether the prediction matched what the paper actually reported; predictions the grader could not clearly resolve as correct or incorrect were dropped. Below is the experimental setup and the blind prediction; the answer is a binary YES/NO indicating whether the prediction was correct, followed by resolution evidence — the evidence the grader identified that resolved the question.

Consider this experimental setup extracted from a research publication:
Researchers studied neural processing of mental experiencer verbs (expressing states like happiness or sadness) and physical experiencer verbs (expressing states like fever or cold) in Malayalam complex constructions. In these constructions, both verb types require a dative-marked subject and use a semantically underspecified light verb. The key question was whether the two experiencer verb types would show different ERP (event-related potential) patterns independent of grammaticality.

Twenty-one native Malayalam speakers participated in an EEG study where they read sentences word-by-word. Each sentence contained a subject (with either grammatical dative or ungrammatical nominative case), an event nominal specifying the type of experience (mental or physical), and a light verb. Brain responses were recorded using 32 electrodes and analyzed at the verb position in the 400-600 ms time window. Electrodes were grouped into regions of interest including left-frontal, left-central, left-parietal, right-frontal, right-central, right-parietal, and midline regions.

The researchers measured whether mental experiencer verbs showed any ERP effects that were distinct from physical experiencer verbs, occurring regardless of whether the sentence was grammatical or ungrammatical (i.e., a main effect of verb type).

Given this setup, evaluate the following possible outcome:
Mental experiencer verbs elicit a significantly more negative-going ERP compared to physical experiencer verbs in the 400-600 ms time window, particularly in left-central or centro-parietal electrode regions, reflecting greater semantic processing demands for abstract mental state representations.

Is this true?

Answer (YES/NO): NO